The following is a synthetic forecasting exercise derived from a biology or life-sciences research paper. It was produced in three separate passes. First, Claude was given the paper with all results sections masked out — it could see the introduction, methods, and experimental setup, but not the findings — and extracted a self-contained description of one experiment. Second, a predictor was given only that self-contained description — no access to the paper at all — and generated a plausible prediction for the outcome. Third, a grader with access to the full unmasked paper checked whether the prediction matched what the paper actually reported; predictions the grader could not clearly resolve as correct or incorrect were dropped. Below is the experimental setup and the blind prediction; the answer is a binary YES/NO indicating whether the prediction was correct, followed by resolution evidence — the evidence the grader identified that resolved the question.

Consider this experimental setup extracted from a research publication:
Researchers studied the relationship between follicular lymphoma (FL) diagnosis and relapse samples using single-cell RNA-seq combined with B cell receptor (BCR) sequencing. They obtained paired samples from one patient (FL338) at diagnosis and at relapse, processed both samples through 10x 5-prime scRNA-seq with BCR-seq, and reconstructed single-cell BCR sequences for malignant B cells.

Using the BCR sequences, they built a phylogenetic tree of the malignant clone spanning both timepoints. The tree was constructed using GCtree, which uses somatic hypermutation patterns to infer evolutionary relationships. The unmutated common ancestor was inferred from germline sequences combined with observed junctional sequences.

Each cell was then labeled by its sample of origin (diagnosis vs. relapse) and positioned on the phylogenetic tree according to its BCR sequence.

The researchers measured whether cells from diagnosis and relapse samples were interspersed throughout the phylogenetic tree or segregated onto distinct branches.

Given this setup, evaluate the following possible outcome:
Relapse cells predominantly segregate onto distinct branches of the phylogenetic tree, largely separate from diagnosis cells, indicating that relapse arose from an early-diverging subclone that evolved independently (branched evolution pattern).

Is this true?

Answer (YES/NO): YES